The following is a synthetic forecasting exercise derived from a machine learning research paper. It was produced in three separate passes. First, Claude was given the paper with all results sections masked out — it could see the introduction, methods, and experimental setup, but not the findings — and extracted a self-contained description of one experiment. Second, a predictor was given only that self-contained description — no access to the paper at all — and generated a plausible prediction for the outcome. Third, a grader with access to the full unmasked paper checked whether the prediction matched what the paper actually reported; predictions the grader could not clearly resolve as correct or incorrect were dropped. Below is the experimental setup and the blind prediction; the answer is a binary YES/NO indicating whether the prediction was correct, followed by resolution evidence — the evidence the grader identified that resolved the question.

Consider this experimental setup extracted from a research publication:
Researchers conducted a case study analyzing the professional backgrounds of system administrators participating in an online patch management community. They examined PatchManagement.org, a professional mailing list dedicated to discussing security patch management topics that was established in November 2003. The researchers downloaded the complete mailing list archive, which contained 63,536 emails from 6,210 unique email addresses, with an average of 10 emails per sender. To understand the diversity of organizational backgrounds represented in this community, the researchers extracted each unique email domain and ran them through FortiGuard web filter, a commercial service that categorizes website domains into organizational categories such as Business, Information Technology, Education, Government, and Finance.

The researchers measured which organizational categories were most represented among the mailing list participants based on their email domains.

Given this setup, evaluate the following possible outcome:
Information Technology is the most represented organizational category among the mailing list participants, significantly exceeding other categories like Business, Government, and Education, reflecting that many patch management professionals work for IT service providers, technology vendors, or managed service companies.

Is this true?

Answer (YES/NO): NO